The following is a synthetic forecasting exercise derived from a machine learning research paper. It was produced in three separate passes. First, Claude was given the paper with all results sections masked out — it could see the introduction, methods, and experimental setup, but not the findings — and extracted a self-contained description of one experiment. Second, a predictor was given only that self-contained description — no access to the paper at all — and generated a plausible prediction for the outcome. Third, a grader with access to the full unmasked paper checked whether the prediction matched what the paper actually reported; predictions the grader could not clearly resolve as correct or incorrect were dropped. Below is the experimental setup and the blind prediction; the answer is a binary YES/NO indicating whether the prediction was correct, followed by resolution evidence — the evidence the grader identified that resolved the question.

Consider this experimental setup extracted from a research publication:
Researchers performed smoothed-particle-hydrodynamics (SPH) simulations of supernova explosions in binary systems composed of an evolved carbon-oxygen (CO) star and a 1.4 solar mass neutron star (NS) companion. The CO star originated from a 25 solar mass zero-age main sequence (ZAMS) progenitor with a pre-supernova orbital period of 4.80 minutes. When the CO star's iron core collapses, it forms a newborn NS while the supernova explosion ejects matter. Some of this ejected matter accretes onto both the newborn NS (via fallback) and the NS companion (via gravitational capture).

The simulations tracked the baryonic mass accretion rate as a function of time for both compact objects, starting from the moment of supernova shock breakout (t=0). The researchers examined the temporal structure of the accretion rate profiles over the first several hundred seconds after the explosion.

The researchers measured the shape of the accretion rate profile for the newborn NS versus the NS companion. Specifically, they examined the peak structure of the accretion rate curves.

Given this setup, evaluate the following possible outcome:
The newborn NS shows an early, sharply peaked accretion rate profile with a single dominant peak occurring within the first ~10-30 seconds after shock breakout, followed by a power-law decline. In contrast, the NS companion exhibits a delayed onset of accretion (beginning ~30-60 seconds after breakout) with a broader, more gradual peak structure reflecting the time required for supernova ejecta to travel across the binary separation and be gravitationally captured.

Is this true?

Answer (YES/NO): NO